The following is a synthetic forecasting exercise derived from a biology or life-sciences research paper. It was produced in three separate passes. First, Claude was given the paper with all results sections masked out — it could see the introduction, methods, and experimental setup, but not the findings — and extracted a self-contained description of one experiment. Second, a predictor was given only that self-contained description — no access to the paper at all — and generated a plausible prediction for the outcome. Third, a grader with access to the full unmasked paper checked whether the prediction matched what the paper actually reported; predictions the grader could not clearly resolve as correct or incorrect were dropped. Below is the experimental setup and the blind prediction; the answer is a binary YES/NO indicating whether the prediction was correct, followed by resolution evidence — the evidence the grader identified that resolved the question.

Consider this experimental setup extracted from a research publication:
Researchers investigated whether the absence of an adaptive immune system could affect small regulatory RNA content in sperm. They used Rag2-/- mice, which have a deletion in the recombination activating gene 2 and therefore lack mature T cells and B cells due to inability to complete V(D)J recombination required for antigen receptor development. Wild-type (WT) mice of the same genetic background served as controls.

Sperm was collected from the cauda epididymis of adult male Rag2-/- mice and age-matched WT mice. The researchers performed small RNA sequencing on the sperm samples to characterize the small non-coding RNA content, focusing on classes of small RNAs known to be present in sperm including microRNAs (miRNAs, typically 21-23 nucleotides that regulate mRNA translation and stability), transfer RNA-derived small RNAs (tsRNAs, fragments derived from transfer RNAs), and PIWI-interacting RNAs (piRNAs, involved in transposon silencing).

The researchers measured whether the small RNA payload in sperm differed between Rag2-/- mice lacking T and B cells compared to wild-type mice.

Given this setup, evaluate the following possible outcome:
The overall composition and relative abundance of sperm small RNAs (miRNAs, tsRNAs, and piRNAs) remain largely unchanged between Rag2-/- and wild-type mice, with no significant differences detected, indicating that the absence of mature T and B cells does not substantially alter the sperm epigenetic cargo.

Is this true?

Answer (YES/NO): NO